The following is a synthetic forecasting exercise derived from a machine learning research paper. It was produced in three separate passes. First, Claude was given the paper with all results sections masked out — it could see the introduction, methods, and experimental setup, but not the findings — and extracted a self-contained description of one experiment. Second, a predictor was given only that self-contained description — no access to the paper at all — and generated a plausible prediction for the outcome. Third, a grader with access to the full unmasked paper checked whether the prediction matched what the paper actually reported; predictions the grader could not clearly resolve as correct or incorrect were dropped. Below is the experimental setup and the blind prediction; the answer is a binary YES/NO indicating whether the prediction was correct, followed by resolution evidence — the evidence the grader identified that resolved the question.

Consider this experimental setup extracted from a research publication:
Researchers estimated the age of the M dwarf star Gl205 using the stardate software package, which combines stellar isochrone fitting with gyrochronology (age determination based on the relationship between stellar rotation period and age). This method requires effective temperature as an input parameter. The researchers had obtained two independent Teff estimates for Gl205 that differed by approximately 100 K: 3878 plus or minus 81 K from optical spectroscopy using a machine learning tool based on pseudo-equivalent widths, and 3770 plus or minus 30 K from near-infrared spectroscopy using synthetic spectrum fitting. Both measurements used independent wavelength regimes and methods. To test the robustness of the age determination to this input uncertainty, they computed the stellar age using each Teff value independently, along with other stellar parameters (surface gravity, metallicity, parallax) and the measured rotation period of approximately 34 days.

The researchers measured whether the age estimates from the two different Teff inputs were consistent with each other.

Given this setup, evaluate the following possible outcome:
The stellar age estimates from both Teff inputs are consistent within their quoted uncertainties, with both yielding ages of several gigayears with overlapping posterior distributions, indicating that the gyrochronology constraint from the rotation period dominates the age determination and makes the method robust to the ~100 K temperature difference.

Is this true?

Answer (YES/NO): YES